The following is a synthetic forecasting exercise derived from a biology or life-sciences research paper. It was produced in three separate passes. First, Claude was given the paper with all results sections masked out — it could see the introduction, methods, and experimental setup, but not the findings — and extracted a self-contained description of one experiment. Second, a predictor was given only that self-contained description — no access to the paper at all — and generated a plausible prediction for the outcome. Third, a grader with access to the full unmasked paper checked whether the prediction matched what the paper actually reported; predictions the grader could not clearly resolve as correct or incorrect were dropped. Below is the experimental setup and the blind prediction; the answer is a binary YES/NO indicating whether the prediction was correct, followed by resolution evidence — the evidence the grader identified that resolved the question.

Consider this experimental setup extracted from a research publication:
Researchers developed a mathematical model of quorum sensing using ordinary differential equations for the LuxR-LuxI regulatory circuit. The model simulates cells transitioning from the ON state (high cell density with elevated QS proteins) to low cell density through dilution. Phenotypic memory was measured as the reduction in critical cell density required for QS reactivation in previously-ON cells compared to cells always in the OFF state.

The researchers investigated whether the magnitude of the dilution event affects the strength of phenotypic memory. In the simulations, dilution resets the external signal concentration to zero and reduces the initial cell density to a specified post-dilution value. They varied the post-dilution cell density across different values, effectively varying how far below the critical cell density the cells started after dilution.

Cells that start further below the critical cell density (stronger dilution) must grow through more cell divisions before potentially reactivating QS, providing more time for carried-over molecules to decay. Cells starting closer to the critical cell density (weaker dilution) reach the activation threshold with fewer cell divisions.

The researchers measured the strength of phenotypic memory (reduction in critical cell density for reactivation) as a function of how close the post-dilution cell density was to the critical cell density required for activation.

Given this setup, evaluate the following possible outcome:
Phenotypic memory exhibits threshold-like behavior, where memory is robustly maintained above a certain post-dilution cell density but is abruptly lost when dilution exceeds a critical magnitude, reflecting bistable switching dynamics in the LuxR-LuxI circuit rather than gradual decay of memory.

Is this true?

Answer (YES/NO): NO